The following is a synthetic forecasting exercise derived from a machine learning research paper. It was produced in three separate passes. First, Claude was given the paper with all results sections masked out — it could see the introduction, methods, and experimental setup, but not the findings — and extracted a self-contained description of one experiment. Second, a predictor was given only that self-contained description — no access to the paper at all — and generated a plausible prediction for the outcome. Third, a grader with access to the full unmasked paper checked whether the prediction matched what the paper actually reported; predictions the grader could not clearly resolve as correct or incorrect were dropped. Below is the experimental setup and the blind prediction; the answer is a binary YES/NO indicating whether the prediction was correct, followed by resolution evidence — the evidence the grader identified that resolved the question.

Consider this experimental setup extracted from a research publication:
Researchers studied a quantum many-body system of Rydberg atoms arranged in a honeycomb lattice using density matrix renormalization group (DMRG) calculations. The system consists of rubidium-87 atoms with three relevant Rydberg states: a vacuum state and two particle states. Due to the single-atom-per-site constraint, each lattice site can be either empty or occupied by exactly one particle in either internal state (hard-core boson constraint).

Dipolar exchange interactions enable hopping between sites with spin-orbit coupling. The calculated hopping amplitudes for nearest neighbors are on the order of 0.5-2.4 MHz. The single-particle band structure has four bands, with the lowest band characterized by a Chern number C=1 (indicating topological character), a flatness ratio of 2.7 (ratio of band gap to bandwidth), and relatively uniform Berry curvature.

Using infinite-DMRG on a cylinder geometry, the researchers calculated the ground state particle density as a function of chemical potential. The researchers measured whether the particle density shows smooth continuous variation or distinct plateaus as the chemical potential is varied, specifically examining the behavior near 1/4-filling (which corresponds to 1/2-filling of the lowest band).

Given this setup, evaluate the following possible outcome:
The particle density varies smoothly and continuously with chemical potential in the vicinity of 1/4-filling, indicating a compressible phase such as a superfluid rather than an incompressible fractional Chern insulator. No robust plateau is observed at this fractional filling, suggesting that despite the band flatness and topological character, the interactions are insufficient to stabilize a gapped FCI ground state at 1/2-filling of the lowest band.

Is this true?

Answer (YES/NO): NO